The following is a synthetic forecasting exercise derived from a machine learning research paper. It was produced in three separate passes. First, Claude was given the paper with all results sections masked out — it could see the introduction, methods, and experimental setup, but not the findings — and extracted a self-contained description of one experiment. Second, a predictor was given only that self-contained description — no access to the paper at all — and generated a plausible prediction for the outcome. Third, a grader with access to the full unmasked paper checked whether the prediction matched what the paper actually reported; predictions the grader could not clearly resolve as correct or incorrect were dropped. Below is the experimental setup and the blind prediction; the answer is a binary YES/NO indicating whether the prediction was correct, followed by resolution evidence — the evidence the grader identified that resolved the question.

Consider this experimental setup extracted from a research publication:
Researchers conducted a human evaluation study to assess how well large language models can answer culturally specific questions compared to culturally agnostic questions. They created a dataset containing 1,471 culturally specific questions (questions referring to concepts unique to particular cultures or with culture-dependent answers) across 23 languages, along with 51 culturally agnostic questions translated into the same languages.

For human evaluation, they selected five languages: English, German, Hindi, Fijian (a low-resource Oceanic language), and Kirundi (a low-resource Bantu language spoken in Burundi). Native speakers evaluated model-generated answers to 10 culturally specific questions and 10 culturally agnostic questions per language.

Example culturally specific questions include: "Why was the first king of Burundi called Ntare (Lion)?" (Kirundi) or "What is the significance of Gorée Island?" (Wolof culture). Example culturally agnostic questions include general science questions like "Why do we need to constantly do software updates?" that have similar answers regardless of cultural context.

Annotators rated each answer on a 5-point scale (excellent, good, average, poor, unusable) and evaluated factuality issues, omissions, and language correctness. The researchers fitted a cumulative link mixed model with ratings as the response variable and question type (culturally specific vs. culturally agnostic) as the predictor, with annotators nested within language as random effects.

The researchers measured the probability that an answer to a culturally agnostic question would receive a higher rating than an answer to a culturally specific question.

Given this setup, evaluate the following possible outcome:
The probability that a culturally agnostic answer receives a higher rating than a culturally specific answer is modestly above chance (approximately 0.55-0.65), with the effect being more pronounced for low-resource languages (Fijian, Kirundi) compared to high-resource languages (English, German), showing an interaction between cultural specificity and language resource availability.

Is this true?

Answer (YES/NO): NO